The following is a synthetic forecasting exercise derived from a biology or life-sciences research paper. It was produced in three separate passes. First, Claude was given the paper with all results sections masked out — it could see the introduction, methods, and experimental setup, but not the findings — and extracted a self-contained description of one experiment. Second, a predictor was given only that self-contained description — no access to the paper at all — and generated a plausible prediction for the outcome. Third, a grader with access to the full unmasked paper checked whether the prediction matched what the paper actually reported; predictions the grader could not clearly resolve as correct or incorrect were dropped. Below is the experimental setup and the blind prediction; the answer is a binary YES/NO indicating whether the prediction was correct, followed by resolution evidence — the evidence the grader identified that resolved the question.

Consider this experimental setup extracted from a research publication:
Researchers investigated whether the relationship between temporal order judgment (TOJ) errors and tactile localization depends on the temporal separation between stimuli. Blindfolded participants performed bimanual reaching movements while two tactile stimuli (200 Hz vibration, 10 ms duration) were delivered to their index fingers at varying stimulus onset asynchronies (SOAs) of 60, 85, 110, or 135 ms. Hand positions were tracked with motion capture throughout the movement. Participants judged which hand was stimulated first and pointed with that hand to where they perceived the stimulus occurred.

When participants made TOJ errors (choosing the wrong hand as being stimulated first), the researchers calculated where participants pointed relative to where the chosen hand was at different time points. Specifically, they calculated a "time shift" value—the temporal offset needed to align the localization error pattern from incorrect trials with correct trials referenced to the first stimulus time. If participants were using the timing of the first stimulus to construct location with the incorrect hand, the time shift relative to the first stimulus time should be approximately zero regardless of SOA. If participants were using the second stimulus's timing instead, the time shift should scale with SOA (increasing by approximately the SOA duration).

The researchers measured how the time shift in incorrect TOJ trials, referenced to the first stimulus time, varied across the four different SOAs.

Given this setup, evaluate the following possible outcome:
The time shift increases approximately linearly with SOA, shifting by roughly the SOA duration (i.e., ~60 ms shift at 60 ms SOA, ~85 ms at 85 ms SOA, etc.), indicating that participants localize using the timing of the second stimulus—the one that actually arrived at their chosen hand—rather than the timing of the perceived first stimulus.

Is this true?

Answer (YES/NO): NO